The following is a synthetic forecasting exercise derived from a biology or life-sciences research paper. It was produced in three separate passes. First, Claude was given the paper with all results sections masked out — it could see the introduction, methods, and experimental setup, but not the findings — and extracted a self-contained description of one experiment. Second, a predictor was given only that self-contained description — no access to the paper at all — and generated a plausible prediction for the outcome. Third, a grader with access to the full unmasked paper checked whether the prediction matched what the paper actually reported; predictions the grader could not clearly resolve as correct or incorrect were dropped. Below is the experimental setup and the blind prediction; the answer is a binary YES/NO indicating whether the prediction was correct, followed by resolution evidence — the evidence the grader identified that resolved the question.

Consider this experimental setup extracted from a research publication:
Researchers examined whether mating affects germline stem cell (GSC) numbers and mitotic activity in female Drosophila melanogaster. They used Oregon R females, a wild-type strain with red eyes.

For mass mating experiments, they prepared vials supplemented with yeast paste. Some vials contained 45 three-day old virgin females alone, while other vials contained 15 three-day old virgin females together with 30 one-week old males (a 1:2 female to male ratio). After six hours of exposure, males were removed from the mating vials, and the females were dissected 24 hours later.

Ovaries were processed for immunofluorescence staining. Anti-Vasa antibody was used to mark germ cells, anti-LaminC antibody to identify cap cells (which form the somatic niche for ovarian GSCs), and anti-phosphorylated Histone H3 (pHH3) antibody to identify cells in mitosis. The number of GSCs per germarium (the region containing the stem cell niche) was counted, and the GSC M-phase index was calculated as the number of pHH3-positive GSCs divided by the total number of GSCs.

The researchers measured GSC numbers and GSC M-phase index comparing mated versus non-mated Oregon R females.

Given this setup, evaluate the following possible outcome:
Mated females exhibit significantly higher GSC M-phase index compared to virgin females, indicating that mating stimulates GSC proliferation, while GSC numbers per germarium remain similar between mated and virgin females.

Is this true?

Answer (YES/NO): NO